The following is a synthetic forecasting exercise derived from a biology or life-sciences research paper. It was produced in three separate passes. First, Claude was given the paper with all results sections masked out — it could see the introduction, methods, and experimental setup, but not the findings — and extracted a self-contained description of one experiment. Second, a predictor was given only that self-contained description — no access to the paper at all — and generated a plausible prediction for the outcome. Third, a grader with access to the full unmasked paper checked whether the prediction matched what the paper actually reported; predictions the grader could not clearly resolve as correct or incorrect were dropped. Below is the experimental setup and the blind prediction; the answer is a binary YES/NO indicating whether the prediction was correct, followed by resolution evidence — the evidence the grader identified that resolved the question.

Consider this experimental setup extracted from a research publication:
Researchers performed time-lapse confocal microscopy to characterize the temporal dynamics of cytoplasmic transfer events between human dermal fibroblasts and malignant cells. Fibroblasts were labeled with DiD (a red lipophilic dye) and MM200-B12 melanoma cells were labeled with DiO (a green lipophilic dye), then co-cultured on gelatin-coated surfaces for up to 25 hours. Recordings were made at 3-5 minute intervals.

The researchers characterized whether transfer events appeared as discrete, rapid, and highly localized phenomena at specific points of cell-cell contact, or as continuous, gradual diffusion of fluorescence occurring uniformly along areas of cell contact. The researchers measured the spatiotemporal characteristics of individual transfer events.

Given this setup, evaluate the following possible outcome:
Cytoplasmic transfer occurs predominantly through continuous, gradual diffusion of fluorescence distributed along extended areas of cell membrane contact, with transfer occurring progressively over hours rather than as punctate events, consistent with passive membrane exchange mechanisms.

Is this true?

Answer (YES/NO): NO